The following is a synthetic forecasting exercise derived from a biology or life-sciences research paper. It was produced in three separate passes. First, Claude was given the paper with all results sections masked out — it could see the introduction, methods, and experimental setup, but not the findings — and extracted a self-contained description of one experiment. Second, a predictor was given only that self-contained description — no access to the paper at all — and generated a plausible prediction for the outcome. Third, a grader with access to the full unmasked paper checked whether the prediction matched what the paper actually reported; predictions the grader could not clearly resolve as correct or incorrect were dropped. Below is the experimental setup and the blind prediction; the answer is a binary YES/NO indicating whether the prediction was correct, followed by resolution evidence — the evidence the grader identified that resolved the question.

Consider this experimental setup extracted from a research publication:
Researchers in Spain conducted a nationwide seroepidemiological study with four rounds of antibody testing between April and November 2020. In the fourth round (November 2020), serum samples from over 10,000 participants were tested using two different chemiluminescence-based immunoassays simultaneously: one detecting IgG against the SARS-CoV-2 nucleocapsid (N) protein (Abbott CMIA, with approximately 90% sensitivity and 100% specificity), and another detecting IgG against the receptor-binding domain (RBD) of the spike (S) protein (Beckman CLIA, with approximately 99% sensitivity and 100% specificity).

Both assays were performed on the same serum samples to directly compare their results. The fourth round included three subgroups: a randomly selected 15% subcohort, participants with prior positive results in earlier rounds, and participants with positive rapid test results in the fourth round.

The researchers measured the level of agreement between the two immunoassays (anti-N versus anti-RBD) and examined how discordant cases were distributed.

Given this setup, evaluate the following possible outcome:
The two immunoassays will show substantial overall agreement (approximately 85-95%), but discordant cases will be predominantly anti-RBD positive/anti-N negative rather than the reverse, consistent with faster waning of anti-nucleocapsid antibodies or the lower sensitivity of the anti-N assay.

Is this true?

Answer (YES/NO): NO